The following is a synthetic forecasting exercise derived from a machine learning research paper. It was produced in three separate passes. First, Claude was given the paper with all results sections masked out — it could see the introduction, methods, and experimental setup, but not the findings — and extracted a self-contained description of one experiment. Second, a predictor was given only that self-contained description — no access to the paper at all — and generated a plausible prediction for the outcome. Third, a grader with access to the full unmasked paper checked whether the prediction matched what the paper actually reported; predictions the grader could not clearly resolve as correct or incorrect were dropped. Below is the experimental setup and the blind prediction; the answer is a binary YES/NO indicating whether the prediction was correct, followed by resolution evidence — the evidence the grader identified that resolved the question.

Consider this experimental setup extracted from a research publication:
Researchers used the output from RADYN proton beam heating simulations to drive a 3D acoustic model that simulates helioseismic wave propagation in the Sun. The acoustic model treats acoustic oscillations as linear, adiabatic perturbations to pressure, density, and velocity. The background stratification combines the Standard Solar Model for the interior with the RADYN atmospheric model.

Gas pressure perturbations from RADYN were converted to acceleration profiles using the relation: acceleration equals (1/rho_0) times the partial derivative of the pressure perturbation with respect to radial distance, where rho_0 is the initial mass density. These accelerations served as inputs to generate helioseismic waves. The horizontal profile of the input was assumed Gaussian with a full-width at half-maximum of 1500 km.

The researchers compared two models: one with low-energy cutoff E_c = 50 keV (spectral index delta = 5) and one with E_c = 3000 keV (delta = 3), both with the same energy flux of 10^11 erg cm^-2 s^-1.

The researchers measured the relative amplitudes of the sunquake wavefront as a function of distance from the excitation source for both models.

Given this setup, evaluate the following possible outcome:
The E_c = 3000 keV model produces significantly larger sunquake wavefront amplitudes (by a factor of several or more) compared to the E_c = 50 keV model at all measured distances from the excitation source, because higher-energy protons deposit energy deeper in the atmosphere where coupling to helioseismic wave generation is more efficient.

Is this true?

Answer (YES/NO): NO